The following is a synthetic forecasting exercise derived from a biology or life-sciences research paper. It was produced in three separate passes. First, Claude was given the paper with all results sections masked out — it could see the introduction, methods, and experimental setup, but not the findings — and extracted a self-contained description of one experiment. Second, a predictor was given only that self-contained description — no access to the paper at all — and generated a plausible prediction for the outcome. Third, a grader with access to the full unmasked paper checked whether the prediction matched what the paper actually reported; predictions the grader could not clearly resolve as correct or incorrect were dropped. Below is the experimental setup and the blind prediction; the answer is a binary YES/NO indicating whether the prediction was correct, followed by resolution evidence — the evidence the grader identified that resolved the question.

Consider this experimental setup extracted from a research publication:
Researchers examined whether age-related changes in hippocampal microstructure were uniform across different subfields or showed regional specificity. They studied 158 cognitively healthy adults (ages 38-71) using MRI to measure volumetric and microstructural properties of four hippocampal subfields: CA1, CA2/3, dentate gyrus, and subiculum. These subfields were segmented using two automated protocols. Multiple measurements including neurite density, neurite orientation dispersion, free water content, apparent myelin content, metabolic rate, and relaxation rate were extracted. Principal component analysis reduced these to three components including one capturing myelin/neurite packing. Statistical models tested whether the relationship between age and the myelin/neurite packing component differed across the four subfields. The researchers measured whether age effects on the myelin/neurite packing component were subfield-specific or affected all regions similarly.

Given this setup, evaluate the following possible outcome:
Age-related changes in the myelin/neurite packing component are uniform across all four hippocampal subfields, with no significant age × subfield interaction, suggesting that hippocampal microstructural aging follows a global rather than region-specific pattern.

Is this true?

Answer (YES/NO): YES